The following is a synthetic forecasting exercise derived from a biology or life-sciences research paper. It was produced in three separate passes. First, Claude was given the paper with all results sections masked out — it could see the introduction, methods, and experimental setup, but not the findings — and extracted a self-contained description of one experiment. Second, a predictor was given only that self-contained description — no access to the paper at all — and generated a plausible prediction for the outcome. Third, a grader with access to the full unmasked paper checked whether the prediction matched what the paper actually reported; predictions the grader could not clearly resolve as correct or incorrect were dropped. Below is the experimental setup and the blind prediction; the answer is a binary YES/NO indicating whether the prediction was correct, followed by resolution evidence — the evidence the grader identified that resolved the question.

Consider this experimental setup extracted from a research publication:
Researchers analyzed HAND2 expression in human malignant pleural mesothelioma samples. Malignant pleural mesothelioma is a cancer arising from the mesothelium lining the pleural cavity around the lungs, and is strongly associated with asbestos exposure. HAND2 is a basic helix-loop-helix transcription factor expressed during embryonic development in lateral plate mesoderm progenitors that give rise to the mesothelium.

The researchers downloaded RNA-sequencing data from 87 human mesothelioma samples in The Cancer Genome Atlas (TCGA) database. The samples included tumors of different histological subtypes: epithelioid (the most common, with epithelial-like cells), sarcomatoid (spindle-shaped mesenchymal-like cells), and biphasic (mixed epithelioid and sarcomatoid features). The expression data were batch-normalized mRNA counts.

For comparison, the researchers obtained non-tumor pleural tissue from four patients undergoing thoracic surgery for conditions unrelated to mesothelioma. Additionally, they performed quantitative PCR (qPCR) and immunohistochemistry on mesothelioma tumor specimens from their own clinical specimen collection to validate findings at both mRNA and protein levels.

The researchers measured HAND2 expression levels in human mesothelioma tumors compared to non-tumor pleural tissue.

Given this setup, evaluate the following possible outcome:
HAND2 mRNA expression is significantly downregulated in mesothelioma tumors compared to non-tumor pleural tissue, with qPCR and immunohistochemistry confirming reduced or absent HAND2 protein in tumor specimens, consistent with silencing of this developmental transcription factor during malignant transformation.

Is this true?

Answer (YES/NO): NO